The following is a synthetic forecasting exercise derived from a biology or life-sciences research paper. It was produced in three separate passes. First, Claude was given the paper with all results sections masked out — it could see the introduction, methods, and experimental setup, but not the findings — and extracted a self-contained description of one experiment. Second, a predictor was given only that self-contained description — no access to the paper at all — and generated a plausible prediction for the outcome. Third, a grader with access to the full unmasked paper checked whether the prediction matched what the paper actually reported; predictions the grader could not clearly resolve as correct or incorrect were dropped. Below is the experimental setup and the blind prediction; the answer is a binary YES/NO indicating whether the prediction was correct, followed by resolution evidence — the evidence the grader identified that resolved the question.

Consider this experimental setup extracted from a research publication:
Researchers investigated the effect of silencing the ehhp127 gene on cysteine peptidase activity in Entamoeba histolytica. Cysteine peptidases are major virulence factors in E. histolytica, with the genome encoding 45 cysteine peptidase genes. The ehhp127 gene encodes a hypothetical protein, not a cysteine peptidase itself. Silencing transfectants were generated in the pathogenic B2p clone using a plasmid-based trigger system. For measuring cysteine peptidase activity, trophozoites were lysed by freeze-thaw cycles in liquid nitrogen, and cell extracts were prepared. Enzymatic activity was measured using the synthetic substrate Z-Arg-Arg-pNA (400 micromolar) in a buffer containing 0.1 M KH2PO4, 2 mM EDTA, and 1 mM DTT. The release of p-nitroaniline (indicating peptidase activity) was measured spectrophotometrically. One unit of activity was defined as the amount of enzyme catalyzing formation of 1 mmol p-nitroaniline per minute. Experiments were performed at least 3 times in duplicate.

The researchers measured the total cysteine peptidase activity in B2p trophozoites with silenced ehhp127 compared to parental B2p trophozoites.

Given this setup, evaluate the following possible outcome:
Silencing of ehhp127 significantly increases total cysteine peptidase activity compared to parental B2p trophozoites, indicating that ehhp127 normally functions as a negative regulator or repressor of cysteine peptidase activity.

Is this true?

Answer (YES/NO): NO